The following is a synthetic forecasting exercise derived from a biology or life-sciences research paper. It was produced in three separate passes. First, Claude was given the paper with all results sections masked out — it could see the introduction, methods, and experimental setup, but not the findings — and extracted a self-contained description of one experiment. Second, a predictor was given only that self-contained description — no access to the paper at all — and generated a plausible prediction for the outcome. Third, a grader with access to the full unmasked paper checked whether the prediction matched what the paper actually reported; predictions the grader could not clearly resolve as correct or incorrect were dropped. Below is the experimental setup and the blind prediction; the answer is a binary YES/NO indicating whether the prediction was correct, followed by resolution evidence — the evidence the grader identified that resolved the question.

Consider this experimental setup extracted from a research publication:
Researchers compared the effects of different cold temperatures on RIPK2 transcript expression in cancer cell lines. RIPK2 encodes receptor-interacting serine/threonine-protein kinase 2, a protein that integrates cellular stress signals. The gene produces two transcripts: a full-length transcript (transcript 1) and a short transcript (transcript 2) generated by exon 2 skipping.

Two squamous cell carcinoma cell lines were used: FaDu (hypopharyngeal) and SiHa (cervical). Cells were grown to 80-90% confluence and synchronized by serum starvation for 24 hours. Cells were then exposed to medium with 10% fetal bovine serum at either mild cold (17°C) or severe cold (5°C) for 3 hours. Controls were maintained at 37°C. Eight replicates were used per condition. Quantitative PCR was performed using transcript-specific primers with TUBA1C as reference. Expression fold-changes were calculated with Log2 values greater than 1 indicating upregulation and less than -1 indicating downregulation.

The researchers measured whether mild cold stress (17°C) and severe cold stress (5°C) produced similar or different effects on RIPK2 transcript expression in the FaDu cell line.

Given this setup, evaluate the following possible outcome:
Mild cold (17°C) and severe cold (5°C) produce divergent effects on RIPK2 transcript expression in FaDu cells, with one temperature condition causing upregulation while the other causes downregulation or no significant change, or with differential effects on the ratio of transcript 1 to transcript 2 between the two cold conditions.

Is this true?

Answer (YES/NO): NO